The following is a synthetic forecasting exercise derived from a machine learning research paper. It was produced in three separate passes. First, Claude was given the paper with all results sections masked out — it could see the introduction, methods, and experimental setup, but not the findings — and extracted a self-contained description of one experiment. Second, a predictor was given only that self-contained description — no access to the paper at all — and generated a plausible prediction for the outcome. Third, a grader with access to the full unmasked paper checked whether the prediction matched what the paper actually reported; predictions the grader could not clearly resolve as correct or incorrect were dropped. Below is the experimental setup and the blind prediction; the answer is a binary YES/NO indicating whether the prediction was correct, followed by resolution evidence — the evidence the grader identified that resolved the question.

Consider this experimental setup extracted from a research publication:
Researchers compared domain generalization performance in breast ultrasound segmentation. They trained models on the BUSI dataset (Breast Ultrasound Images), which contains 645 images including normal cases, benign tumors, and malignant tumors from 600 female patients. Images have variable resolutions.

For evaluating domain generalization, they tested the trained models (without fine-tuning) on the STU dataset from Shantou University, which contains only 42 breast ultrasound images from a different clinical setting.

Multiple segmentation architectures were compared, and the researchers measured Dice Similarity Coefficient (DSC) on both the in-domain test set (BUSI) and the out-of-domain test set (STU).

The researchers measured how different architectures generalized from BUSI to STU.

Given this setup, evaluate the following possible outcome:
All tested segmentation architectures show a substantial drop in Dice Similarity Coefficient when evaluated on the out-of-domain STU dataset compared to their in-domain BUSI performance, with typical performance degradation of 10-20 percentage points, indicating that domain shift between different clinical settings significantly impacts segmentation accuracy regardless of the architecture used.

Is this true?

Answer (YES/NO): NO